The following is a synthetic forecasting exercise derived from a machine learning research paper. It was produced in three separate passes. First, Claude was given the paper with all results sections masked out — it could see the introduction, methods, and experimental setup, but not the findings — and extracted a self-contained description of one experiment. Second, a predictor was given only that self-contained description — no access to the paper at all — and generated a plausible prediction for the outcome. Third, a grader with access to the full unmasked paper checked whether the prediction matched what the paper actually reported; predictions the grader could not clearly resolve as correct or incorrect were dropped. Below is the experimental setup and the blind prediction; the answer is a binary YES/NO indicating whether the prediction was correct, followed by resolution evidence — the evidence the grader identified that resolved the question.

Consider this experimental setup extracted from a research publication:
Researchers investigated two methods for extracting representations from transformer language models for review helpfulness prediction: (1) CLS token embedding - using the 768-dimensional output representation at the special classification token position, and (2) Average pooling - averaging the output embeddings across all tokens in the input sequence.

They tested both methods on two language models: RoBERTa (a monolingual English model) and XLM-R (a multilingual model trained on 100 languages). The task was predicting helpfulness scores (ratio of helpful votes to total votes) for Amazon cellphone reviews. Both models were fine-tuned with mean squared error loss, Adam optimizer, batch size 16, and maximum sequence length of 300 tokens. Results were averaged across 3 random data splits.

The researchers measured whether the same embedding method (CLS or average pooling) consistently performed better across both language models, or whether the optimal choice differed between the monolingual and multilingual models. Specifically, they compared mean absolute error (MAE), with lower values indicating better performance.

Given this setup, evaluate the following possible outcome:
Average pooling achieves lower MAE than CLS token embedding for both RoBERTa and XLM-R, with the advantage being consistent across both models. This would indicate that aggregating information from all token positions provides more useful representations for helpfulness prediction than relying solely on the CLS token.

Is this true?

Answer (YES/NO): NO